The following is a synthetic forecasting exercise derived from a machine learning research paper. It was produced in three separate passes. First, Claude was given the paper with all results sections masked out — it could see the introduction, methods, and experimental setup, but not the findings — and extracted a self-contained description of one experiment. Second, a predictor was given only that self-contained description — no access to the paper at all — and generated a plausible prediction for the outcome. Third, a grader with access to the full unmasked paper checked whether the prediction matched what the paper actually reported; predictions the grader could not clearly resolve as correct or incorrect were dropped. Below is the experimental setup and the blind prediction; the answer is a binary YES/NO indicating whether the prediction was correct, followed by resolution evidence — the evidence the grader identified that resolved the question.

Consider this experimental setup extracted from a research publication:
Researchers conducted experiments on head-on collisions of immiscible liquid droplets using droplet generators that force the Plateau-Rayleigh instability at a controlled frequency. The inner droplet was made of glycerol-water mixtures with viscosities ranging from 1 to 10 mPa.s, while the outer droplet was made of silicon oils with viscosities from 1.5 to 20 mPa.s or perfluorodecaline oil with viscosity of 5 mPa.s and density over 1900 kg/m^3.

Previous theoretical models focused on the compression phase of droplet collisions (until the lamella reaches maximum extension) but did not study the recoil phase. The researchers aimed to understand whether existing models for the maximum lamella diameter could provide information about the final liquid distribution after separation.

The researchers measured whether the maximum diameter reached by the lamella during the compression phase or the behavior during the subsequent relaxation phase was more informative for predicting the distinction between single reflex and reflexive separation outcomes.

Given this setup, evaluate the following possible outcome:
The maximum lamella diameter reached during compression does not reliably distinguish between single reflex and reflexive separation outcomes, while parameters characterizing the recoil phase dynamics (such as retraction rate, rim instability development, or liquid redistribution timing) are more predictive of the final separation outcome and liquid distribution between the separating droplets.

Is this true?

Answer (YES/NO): YES